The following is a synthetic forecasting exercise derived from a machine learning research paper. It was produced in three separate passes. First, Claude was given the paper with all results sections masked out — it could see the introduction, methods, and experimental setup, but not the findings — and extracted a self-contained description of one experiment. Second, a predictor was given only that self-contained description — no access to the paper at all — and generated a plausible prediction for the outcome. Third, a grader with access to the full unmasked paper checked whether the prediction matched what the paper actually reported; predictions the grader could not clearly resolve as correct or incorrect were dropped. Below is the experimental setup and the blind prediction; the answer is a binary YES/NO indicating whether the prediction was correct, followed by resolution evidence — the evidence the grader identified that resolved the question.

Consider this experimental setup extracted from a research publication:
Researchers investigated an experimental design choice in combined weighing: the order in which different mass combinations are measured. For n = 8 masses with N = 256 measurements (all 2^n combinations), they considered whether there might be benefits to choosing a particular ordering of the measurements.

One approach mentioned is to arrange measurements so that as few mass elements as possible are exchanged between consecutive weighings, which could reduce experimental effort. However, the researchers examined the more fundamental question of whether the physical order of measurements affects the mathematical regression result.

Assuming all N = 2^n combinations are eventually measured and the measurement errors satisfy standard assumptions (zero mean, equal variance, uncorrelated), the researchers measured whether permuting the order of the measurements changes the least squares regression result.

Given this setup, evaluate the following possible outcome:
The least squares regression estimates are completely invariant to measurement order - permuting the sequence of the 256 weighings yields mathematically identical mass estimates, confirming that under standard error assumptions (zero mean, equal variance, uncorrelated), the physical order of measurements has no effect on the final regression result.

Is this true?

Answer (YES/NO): YES